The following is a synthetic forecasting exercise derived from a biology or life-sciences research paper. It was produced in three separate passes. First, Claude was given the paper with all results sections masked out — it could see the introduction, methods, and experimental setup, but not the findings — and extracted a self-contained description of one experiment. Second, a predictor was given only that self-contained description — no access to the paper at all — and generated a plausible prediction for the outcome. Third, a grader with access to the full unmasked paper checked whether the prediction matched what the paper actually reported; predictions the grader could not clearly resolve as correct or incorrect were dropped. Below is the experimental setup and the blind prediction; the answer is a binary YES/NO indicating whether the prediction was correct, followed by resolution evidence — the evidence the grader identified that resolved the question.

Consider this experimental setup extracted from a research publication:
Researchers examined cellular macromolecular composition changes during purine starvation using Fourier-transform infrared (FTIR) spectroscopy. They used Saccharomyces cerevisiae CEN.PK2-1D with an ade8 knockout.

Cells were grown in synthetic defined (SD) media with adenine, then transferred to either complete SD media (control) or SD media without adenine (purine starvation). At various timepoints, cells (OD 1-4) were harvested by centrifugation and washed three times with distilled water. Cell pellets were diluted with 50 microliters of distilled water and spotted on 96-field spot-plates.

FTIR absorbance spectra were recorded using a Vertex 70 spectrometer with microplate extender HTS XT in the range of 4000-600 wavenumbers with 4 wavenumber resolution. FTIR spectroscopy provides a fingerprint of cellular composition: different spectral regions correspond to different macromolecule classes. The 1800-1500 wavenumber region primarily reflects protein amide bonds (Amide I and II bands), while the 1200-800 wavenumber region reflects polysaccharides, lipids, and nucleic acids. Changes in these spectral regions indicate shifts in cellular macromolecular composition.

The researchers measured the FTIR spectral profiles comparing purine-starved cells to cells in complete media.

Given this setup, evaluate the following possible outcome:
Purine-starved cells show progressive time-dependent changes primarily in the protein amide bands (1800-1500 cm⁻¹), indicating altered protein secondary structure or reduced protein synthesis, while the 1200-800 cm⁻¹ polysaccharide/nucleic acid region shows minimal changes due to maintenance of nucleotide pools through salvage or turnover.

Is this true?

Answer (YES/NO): NO